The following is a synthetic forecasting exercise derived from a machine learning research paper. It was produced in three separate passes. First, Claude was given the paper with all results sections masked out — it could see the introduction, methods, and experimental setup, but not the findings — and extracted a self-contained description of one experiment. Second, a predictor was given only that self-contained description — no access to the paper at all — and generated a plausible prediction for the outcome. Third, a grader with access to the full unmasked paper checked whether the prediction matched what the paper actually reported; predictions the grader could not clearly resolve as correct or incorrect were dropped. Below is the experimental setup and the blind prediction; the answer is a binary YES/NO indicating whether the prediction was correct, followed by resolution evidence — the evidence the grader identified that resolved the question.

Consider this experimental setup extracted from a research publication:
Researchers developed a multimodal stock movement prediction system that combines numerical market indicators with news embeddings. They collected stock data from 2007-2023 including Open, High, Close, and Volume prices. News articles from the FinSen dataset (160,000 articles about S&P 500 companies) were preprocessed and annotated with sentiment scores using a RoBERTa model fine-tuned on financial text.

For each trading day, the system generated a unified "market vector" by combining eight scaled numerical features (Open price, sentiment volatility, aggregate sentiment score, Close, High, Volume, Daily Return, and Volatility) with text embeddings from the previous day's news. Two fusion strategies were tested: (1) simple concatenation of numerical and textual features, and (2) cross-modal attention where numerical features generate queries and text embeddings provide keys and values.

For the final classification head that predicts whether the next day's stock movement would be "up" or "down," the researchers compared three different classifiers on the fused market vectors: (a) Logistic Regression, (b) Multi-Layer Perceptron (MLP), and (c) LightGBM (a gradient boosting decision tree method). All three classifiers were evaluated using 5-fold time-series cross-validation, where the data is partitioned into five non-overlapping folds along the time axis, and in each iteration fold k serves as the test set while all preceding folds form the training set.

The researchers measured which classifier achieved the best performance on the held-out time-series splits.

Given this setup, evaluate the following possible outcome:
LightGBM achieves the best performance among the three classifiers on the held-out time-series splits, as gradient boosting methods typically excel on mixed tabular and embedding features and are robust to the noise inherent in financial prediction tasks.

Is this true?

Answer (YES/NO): NO